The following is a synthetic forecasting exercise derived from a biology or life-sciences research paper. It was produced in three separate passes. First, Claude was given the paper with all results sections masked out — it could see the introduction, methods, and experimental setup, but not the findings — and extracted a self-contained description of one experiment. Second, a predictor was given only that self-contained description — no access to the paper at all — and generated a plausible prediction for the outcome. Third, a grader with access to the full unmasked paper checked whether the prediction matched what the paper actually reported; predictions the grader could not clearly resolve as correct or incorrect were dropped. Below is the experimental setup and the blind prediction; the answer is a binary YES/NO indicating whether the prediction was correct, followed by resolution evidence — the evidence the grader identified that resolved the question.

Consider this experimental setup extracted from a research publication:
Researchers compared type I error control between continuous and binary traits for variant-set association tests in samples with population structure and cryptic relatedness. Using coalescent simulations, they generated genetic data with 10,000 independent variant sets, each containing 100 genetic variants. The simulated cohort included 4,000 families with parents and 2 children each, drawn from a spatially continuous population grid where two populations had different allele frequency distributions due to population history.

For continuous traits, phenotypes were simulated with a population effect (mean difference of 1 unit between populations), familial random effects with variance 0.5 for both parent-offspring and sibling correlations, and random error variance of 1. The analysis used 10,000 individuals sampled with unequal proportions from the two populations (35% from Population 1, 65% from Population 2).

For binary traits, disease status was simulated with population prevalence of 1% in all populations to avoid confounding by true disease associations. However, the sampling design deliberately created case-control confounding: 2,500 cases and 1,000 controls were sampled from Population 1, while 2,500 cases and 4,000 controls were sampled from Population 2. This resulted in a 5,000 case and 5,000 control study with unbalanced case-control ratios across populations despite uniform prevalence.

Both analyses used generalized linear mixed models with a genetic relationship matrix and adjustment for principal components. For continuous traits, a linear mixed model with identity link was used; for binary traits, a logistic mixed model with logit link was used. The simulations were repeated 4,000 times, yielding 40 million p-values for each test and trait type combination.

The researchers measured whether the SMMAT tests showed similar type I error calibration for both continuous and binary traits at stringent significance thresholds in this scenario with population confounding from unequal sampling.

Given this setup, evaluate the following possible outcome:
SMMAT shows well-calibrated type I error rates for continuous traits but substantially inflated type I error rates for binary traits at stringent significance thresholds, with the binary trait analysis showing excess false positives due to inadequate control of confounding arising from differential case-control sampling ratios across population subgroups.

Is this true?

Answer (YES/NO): NO